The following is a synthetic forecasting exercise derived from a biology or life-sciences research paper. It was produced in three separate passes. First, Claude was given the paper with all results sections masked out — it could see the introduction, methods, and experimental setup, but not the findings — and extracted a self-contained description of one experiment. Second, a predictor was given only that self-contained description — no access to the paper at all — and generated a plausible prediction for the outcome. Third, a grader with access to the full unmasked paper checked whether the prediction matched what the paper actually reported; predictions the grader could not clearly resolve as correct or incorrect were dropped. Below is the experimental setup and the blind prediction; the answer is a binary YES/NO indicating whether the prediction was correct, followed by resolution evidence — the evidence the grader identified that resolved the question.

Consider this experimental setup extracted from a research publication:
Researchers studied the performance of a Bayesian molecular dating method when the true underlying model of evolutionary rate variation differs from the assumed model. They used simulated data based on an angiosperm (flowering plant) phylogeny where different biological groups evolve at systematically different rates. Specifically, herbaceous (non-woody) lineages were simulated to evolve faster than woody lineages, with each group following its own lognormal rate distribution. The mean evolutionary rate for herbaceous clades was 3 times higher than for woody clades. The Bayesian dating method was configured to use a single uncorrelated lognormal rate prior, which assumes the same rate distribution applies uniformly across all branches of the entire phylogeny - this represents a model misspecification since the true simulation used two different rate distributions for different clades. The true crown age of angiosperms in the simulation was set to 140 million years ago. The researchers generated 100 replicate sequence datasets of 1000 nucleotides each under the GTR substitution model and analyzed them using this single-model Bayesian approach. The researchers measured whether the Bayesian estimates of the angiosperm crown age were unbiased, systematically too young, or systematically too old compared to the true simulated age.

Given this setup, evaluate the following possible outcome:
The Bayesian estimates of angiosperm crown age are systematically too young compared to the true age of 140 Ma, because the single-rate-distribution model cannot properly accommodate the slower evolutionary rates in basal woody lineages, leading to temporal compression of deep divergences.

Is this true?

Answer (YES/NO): NO